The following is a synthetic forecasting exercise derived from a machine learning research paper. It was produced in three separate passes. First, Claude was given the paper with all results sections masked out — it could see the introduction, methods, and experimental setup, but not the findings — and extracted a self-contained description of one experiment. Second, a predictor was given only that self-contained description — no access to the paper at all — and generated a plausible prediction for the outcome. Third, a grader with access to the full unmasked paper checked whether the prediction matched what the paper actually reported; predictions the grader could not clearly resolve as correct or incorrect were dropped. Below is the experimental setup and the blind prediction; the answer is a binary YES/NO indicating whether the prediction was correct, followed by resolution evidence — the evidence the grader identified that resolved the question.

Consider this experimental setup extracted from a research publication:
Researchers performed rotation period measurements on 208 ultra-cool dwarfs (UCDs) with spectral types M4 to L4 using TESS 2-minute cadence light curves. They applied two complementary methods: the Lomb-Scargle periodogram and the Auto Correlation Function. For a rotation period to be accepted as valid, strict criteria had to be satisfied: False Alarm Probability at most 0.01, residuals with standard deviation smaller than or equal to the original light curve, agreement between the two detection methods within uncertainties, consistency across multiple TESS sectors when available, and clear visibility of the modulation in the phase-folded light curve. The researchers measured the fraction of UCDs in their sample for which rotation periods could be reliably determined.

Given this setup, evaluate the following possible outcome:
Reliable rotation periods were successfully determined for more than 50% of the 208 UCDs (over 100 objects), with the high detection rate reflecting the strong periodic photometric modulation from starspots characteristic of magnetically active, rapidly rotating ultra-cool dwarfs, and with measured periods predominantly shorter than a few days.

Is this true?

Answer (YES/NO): NO